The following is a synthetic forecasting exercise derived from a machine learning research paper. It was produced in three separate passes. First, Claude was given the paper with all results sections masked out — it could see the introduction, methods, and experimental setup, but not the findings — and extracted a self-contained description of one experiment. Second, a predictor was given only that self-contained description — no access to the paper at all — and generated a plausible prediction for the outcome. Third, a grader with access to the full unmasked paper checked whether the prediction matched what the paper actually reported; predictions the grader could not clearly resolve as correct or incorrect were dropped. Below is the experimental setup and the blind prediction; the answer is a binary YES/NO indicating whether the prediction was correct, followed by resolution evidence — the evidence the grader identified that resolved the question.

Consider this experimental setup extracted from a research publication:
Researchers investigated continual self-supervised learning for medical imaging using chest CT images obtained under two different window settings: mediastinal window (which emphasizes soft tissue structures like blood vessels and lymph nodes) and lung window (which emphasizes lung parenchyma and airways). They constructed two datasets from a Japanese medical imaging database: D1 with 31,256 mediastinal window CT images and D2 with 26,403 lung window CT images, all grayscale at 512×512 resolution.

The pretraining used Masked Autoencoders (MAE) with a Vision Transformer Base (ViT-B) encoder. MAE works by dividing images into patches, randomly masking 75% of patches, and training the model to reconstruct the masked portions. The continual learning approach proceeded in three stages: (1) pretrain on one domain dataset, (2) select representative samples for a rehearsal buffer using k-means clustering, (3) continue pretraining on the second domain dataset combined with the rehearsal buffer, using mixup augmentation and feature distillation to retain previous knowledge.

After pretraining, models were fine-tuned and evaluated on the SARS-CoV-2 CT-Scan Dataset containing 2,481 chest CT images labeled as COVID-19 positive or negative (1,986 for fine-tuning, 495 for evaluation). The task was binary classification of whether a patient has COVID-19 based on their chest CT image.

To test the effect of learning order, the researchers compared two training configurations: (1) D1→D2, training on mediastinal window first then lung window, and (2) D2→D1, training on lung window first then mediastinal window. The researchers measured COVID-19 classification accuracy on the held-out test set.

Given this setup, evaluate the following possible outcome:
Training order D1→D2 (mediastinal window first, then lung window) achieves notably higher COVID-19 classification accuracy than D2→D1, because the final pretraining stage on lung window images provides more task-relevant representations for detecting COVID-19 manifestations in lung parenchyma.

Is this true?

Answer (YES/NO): YES